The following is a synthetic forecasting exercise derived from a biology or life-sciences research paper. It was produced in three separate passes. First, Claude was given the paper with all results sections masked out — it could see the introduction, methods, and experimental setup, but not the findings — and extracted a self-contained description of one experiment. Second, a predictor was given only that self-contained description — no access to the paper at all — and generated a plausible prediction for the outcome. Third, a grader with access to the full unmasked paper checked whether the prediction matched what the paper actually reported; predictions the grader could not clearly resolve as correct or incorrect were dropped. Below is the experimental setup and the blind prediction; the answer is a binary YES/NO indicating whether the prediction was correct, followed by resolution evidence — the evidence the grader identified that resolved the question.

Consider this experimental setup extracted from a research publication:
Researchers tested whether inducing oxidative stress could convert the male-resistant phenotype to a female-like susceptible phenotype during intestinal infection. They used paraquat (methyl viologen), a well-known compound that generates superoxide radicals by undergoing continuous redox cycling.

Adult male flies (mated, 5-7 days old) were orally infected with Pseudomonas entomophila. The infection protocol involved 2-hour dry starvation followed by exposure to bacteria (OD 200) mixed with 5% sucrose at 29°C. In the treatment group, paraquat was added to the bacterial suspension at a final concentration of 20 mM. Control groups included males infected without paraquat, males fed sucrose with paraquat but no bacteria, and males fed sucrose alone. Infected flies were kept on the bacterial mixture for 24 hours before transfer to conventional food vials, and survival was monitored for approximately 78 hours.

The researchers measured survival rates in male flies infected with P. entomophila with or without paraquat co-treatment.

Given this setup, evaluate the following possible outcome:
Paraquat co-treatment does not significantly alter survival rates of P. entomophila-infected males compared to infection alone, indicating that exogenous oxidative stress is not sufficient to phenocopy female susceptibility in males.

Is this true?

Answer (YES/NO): NO